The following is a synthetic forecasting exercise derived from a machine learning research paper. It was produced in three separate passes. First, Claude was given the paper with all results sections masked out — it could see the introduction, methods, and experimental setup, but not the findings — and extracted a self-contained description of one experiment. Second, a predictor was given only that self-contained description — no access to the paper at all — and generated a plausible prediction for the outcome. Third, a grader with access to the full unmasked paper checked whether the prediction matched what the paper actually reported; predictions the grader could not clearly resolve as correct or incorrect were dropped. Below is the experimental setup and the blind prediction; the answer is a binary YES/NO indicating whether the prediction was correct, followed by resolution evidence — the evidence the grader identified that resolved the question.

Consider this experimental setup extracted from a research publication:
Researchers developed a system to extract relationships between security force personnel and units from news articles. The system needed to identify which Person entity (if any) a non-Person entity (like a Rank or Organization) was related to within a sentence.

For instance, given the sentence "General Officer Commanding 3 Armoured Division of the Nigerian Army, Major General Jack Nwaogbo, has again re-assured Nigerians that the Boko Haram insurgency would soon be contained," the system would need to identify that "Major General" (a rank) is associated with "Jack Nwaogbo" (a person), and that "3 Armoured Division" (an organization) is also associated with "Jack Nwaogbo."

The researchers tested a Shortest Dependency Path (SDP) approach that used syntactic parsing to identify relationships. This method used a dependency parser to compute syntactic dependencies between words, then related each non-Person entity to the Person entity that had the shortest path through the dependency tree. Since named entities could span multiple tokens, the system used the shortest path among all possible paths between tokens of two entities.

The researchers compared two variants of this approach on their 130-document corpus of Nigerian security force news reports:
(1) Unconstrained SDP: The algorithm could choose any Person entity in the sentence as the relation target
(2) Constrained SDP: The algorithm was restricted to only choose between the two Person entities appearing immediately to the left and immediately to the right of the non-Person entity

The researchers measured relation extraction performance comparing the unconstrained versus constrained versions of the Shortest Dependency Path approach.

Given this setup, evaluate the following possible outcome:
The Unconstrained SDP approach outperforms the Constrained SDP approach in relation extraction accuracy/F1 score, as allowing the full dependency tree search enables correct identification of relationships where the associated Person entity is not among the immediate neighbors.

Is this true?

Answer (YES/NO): NO